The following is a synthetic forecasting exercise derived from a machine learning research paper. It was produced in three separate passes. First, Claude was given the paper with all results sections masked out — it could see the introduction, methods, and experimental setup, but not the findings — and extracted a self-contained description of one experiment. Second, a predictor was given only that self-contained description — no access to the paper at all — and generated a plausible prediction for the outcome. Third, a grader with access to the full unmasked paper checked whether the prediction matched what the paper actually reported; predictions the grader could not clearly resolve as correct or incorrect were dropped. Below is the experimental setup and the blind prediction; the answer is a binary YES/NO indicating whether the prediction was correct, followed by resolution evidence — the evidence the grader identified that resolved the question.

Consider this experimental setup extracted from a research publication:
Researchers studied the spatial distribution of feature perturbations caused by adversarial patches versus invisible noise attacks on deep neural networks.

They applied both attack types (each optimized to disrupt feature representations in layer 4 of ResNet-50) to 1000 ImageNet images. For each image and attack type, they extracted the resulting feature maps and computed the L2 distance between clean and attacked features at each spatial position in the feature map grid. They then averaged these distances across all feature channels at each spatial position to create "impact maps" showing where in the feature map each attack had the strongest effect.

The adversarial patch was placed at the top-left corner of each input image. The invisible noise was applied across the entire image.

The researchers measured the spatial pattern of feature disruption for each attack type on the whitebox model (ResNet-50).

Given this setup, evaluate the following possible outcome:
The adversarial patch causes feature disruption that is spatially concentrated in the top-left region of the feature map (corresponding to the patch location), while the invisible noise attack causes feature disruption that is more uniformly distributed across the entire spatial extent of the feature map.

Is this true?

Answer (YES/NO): YES